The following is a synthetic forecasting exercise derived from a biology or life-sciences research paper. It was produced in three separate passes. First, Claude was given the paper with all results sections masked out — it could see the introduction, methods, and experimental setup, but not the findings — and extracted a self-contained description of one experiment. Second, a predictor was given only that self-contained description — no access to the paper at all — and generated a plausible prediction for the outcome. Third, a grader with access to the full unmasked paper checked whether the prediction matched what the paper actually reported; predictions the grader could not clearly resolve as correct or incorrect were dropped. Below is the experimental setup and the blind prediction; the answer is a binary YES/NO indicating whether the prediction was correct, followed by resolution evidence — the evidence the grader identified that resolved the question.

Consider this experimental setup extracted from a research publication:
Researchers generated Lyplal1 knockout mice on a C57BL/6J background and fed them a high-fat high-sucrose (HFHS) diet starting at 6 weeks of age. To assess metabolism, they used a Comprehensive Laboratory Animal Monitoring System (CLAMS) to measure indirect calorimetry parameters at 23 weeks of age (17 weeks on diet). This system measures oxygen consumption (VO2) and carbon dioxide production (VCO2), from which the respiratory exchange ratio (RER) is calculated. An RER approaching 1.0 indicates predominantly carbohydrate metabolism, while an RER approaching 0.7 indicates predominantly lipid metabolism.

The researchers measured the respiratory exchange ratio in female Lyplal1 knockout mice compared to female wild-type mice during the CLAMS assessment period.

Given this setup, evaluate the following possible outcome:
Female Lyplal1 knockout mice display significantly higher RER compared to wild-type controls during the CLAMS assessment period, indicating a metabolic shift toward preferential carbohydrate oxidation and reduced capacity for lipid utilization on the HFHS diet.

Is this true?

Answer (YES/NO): NO